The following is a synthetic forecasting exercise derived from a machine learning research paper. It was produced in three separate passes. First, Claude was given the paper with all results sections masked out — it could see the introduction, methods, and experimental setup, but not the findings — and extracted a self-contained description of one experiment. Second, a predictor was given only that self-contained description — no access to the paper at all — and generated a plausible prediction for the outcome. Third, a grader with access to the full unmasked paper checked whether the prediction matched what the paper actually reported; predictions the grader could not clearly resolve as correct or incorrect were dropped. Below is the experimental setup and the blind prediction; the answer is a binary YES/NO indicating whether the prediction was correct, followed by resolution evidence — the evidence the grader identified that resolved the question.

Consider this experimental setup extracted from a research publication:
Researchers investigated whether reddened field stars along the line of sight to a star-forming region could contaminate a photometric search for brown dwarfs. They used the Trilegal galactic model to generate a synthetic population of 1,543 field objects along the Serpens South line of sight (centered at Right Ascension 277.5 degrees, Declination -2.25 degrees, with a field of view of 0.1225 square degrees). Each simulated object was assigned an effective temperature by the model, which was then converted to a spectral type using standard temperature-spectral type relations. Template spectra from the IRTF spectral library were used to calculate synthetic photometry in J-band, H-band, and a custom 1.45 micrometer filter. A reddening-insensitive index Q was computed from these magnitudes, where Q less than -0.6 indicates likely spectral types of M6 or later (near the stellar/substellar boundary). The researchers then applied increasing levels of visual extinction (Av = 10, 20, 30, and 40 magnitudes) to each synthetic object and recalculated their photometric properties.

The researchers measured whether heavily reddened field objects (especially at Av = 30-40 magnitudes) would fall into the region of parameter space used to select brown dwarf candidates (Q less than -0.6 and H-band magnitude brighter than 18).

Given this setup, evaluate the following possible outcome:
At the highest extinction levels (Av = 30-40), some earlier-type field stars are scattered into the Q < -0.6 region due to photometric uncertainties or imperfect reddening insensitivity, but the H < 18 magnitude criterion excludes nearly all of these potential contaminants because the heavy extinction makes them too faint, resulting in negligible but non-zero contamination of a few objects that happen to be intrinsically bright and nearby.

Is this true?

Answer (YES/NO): NO